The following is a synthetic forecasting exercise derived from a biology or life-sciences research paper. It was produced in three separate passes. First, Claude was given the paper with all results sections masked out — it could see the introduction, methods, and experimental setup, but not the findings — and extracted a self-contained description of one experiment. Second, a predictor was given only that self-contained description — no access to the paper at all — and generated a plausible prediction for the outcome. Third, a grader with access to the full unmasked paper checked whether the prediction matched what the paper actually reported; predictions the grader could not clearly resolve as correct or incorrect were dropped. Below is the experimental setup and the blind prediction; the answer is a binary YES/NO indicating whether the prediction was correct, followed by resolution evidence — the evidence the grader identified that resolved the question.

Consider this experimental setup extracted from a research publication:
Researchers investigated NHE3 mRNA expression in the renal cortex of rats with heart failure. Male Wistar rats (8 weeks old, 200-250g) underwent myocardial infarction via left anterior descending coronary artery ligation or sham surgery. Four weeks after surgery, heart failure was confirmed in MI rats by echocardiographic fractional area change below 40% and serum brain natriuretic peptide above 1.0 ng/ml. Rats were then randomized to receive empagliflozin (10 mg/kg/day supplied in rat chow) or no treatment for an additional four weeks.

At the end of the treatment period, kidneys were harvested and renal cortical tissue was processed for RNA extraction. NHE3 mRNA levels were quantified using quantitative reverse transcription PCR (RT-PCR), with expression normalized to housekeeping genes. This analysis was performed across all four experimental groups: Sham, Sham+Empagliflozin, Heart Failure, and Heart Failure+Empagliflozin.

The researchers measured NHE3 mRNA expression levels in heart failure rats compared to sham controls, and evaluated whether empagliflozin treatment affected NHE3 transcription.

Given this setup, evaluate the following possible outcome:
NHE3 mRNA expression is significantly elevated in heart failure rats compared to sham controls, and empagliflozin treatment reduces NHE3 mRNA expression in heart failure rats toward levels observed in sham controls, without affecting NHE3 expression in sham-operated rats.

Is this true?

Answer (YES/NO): NO